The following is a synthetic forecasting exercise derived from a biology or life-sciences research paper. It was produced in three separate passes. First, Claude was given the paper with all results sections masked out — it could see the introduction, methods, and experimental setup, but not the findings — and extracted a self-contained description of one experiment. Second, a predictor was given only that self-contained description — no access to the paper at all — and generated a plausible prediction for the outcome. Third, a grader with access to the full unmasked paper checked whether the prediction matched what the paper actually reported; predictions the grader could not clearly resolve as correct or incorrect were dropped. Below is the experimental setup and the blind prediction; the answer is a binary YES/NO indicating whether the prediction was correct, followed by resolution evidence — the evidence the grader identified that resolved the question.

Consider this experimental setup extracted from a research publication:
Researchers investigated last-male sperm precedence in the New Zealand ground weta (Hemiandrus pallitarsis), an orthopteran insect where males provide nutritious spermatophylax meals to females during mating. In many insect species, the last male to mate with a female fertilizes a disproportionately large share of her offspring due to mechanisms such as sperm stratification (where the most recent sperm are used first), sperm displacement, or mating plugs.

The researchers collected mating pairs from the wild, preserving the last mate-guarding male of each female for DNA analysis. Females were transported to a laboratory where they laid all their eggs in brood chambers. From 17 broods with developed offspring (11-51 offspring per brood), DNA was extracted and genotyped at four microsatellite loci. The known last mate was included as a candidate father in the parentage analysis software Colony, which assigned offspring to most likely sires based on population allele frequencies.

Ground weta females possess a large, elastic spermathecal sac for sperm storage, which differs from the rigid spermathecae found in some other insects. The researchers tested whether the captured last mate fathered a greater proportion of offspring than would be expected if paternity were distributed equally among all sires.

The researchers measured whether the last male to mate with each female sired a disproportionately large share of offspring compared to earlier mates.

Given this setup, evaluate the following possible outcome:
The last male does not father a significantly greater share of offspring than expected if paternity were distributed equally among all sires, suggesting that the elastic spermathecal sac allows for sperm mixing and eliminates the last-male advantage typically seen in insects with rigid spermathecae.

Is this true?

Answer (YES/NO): YES